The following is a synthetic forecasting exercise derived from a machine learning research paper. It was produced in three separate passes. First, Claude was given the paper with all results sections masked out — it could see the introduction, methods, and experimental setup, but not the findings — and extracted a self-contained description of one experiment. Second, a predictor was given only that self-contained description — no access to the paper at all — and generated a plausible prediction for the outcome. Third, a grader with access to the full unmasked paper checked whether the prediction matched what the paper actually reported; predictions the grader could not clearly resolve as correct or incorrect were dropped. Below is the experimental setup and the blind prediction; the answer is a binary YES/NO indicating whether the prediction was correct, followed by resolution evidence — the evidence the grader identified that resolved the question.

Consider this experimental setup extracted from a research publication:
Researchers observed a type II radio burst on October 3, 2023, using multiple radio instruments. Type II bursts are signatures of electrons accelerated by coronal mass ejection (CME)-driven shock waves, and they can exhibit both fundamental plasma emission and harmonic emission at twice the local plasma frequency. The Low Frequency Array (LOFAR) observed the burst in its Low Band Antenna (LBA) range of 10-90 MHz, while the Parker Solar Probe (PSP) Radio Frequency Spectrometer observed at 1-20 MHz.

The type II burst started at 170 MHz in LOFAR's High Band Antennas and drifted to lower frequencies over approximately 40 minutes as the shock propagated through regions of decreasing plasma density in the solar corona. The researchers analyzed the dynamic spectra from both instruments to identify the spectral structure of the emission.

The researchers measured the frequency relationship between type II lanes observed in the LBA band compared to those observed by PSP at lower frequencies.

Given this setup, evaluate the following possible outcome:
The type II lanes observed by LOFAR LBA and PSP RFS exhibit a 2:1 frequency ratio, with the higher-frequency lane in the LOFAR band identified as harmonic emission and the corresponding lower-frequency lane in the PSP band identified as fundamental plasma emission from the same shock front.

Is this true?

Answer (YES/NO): YES